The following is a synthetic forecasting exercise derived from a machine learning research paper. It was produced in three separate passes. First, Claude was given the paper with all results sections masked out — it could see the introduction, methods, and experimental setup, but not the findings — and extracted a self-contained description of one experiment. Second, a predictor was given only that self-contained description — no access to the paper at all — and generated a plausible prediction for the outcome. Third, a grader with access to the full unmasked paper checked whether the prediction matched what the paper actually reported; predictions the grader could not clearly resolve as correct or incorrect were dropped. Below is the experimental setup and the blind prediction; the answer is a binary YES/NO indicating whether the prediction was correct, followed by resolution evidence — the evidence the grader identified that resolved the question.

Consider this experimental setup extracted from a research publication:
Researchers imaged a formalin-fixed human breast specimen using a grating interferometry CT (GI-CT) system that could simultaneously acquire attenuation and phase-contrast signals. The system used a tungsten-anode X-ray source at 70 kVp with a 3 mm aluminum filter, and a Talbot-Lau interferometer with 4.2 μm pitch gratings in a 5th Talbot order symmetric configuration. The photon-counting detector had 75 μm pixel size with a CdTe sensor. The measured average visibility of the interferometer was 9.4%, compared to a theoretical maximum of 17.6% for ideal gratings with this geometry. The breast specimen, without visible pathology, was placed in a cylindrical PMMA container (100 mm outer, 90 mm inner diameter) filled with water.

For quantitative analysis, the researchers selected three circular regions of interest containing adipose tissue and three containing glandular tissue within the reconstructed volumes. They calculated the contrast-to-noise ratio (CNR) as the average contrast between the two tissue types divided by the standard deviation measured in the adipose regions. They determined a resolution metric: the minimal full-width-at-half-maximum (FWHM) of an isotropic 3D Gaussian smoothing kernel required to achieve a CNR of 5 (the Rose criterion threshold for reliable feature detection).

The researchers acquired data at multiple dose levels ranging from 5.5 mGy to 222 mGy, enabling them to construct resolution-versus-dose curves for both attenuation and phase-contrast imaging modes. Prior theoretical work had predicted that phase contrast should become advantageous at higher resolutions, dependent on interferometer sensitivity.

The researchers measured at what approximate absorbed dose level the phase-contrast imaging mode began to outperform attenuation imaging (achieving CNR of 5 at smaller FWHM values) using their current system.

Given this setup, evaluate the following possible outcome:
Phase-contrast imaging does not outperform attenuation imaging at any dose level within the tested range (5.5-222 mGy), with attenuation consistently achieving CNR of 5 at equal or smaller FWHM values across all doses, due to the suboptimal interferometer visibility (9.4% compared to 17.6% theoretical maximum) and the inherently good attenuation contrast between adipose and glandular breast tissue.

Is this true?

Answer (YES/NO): NO